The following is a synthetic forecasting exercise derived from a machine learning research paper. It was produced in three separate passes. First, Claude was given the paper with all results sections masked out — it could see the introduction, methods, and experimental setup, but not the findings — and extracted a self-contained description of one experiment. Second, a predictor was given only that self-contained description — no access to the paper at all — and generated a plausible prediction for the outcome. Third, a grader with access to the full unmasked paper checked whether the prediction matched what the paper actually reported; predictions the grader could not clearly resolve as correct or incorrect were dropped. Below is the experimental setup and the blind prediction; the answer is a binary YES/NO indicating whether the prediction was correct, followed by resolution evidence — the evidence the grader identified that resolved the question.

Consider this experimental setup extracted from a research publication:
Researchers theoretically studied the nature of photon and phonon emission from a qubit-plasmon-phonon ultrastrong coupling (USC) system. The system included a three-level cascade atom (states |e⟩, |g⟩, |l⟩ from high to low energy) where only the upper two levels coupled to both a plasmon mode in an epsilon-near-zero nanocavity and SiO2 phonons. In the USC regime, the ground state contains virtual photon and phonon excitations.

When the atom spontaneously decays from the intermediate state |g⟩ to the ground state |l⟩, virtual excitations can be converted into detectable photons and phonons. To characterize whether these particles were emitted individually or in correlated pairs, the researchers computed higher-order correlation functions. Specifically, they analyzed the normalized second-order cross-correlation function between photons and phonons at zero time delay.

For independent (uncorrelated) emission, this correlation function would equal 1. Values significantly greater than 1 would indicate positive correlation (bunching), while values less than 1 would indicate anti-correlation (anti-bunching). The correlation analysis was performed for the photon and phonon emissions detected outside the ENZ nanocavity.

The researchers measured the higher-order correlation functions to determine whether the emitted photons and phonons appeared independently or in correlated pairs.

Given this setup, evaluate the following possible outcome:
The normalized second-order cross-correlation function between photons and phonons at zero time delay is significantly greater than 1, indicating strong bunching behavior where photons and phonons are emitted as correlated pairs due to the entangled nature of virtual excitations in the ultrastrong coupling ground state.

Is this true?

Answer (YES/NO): YES